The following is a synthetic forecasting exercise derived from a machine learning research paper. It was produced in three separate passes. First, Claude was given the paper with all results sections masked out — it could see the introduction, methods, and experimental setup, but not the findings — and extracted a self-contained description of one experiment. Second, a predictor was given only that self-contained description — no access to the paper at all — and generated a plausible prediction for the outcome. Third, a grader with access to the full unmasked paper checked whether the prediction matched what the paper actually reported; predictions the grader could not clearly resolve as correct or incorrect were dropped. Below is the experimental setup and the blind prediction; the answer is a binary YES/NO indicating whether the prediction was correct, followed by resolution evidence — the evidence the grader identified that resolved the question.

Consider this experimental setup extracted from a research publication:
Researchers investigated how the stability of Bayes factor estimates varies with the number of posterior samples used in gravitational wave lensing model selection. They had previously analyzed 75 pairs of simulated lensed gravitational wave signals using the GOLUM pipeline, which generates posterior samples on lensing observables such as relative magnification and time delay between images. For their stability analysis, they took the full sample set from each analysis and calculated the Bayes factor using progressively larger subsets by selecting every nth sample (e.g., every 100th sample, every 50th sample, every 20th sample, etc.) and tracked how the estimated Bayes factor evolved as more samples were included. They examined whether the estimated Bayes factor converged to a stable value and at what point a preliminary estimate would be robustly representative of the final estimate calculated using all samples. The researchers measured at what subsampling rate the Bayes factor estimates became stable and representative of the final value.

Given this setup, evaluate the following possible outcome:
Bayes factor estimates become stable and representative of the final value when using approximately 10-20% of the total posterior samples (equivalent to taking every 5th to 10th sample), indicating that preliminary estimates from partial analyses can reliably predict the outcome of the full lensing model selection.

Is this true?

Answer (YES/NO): NO